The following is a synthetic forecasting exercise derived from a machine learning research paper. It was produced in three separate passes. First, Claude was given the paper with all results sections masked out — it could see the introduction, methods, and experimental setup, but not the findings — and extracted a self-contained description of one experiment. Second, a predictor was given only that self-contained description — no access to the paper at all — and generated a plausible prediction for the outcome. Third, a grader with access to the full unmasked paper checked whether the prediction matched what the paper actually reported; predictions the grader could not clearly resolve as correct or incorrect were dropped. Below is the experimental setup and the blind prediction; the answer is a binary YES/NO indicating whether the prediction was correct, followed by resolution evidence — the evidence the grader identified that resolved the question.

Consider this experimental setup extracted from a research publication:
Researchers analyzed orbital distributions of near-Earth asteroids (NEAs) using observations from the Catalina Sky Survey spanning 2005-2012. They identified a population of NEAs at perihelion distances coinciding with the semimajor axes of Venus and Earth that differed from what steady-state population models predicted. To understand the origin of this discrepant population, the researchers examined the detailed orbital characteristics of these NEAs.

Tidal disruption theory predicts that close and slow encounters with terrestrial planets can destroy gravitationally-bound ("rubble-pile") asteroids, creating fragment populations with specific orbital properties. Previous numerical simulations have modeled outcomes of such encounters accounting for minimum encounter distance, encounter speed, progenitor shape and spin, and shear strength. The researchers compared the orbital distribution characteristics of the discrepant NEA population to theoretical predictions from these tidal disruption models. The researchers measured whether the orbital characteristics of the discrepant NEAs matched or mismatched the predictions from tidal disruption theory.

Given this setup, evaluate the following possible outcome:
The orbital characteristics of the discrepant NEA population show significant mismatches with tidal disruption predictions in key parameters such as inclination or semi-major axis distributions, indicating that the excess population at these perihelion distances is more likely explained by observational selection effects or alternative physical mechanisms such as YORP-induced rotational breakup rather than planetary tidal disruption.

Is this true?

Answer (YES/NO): NO